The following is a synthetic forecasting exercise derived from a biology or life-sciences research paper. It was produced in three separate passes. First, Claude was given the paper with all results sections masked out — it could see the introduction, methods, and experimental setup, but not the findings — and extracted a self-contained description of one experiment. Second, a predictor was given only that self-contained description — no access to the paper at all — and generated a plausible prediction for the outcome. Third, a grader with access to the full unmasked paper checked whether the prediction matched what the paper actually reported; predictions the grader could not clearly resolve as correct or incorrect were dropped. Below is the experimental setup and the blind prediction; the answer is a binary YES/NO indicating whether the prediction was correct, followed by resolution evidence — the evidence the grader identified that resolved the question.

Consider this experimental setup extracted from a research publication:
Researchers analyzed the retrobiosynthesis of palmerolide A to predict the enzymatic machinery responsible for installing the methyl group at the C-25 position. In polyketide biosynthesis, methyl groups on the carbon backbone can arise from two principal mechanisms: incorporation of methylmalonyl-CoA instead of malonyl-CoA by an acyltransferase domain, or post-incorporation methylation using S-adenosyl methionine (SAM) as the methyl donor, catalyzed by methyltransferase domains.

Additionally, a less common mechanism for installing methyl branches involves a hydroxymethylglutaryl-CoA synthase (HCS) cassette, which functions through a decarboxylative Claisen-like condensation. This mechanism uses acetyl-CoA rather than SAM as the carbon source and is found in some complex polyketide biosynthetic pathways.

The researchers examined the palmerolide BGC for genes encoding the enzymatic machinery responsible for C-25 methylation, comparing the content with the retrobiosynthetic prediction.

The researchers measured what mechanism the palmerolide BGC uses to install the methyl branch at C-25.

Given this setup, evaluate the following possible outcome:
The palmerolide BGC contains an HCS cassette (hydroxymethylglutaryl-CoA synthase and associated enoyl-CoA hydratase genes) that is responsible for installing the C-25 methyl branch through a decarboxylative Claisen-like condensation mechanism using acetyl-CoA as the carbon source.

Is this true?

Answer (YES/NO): YES